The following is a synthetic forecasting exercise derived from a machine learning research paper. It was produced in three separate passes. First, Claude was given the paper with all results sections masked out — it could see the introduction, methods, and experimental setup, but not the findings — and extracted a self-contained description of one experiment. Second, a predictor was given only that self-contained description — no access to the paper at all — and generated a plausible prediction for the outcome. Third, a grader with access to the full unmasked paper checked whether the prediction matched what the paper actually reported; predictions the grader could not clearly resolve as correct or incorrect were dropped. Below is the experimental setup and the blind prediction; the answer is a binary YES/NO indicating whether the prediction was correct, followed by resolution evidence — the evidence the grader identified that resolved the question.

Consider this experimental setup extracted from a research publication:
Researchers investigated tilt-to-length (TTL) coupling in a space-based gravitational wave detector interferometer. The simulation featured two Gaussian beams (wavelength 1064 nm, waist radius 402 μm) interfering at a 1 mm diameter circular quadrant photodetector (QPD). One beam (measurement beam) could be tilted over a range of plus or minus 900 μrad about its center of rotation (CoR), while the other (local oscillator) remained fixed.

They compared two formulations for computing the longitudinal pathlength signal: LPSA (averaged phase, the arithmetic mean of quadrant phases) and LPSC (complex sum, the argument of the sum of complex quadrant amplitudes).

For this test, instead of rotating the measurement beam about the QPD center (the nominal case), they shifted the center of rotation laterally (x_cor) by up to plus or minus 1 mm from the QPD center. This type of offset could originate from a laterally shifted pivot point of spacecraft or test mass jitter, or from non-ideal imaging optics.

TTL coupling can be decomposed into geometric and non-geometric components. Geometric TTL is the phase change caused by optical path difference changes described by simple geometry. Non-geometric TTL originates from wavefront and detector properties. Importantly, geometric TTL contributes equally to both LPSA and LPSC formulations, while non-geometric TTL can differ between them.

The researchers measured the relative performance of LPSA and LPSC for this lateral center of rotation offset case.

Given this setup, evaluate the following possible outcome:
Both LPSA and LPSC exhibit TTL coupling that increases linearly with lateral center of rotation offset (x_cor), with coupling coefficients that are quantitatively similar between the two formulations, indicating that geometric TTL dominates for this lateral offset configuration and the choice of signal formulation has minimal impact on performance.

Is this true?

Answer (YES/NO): YES